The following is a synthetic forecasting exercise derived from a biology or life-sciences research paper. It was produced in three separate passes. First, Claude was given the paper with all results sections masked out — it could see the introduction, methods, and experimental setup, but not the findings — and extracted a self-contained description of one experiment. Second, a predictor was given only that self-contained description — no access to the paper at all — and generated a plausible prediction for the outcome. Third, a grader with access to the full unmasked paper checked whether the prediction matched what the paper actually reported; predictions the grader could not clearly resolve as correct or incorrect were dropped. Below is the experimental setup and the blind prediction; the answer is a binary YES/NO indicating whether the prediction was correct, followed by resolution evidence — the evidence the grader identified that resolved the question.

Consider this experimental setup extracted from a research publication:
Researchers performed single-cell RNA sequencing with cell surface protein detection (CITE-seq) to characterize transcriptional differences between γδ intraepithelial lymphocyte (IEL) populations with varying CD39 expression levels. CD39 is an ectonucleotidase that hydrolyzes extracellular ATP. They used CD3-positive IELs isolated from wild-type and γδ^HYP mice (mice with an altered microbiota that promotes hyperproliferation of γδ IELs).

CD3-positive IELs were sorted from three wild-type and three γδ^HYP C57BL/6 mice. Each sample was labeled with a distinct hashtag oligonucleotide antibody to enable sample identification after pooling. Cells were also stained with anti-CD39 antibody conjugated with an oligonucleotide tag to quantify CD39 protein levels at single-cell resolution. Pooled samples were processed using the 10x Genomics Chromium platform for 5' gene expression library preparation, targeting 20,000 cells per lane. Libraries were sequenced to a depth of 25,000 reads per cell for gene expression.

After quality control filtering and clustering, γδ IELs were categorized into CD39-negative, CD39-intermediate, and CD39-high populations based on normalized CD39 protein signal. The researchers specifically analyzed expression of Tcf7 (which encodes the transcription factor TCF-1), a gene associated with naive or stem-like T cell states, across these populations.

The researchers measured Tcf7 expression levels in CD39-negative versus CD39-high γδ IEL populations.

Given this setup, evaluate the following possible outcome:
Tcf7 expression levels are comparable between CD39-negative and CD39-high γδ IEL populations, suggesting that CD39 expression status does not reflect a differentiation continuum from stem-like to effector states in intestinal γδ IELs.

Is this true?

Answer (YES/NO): NO